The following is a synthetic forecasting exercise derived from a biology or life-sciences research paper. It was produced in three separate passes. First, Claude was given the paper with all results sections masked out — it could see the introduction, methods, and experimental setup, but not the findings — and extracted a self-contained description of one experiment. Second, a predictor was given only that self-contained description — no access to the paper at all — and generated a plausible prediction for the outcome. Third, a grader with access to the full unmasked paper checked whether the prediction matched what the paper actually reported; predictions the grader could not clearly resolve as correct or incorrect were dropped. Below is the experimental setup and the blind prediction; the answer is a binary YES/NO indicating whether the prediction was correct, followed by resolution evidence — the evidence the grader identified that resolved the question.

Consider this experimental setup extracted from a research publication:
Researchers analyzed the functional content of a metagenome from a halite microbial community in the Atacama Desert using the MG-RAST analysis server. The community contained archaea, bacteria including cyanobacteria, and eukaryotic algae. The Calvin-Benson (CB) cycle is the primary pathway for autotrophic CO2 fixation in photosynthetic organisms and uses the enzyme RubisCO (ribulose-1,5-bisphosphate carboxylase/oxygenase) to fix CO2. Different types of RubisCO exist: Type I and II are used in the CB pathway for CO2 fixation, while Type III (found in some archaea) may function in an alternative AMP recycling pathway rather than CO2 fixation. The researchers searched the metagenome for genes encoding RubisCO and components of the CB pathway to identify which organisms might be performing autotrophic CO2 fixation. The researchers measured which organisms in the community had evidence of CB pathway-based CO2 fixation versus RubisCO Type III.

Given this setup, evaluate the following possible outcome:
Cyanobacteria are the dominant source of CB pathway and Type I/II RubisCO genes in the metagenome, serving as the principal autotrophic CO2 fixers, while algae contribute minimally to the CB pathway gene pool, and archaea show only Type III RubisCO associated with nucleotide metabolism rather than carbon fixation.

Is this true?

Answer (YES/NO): NO